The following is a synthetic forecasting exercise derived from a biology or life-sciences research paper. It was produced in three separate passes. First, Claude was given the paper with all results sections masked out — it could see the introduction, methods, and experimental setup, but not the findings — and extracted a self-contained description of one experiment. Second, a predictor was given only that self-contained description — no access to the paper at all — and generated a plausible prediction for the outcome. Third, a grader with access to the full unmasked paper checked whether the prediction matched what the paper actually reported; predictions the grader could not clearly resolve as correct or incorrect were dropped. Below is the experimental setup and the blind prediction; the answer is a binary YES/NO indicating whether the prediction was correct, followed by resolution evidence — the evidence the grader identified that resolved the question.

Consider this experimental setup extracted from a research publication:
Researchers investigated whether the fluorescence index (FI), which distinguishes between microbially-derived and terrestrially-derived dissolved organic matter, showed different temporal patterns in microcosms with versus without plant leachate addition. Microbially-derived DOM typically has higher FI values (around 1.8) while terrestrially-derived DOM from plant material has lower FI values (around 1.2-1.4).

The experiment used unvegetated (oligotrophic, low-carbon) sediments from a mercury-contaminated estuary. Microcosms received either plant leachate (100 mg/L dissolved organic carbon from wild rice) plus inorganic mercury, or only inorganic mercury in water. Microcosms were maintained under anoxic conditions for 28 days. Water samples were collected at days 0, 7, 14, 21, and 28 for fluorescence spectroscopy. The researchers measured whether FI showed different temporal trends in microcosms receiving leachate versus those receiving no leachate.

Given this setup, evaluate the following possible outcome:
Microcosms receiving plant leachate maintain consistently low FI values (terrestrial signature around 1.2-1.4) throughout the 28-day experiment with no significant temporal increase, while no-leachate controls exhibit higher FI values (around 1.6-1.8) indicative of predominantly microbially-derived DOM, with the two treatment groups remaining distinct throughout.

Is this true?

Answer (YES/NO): NO